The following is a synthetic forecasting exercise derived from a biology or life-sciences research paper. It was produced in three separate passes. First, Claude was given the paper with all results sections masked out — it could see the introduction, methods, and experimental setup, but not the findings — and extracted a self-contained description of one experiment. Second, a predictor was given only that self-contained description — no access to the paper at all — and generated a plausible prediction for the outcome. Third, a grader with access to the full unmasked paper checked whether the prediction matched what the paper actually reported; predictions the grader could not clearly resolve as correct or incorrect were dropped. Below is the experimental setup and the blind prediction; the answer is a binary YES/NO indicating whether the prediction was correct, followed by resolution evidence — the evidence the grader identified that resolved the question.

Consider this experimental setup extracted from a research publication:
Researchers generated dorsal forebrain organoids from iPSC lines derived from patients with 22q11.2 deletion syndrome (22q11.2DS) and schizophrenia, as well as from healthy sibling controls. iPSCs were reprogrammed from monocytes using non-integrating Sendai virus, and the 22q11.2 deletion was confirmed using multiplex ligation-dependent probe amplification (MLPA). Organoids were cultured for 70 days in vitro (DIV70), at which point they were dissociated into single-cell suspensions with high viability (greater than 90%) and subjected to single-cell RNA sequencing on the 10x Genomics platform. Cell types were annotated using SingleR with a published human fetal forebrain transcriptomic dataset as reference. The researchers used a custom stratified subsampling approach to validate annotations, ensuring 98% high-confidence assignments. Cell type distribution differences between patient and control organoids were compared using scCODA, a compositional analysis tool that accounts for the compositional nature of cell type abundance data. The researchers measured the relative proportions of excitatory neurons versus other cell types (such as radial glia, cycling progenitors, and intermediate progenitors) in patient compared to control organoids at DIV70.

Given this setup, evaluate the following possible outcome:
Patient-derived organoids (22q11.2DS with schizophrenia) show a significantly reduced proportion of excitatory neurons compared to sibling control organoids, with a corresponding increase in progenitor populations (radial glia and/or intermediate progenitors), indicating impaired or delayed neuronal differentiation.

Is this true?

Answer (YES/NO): YES